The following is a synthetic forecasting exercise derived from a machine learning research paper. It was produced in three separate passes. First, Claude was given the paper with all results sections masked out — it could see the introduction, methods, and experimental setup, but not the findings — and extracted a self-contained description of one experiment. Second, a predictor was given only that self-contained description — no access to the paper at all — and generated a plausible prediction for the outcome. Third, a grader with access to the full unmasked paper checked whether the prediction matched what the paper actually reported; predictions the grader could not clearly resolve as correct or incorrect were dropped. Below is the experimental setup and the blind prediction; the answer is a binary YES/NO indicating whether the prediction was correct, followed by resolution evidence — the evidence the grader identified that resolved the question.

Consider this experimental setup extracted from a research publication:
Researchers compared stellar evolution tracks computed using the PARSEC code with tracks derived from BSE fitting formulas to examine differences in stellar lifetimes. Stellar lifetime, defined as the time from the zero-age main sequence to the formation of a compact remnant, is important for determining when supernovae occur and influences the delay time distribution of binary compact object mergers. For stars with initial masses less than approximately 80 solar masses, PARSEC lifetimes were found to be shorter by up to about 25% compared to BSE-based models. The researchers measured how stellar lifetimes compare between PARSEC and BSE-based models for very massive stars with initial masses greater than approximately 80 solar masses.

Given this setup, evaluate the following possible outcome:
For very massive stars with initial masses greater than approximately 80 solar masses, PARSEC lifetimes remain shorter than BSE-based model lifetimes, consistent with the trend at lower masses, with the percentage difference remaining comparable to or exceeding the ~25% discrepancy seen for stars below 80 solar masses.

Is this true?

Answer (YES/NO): YES